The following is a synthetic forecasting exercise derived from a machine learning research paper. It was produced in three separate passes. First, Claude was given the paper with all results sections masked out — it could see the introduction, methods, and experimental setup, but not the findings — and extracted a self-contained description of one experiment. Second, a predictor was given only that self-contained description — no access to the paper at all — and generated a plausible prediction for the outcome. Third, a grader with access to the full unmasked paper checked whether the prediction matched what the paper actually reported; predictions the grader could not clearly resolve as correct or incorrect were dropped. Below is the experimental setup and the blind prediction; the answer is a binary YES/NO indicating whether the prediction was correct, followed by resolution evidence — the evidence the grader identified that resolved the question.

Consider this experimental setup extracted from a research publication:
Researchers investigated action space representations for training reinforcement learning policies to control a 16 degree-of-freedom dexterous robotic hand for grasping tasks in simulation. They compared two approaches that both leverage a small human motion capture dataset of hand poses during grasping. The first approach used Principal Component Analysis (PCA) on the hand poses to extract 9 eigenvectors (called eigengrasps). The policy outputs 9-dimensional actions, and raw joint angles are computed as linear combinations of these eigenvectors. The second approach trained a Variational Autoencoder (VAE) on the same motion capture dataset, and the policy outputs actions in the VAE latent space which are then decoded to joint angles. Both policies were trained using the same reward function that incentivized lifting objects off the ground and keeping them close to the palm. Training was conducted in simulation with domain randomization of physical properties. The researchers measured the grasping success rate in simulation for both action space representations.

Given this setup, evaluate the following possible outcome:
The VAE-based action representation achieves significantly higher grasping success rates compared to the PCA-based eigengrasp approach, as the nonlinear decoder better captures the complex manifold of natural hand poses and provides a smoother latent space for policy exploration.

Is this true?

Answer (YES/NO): NO